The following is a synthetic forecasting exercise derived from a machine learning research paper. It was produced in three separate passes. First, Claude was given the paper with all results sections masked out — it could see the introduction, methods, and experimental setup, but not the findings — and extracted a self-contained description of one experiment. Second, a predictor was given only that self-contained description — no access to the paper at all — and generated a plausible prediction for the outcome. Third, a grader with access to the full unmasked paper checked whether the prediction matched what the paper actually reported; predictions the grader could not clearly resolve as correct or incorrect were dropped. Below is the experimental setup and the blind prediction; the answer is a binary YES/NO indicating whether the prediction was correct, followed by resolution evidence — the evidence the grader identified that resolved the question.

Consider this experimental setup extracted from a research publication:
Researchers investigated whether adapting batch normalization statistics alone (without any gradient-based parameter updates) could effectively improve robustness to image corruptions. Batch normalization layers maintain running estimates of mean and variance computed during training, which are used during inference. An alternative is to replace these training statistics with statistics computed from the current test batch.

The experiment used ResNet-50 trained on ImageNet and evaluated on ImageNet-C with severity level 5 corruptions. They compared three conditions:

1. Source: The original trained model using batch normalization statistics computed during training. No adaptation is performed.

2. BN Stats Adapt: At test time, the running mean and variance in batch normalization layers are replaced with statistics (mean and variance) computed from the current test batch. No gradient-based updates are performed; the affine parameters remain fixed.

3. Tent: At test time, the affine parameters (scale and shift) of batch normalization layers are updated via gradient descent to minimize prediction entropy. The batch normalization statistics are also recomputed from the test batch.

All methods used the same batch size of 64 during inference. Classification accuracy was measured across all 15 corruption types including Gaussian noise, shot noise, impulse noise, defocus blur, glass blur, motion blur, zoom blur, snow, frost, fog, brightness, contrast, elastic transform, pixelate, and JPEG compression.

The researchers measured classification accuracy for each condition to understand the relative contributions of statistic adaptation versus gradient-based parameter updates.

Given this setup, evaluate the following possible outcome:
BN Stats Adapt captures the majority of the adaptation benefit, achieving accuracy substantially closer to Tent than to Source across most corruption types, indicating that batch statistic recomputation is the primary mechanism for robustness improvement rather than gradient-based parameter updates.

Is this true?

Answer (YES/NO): YES